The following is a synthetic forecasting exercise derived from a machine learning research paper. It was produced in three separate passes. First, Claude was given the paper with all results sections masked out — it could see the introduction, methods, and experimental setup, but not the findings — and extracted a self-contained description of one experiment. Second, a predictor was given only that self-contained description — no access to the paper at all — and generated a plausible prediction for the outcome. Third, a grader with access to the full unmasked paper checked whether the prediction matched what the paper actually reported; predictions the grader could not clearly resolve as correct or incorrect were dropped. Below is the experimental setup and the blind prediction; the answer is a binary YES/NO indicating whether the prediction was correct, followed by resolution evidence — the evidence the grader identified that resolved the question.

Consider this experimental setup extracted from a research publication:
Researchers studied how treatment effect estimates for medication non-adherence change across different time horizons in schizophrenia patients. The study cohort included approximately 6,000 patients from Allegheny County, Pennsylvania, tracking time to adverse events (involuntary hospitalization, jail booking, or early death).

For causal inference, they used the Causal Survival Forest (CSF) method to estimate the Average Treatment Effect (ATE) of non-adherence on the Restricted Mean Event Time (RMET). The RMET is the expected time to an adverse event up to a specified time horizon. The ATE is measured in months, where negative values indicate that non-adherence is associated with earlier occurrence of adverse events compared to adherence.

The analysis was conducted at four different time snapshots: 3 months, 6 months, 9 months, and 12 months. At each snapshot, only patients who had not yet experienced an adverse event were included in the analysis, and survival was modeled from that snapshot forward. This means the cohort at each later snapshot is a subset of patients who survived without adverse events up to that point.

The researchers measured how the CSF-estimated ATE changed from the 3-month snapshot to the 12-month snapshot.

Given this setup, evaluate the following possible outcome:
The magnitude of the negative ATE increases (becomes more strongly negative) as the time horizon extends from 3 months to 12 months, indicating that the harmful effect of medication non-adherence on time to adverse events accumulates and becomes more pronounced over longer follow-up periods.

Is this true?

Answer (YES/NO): NO